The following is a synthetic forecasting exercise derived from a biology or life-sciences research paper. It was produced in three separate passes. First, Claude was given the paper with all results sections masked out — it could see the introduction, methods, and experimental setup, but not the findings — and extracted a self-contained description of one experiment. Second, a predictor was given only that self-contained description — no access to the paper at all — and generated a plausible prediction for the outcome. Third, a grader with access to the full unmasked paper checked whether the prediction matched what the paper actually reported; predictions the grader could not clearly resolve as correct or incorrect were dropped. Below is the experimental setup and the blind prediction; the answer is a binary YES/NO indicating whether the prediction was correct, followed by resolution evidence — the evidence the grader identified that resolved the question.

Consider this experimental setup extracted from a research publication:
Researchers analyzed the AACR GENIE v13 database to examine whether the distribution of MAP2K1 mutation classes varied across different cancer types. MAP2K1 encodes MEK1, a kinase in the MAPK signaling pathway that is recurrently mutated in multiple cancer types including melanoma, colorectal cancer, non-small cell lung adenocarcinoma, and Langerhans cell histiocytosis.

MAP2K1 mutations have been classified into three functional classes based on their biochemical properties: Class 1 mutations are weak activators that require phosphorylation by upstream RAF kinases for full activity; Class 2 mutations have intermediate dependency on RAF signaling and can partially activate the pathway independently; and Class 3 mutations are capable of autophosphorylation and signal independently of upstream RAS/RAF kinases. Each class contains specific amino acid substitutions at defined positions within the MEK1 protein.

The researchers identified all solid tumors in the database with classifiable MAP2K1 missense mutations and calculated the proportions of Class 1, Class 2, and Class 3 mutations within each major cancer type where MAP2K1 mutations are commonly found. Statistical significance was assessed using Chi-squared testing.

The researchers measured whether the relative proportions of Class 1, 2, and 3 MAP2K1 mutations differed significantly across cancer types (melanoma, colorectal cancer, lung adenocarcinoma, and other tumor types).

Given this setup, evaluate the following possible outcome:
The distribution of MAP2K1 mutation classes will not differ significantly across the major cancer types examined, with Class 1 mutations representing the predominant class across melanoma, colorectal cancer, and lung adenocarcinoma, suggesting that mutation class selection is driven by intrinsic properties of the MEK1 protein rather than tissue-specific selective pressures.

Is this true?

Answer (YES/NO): NO